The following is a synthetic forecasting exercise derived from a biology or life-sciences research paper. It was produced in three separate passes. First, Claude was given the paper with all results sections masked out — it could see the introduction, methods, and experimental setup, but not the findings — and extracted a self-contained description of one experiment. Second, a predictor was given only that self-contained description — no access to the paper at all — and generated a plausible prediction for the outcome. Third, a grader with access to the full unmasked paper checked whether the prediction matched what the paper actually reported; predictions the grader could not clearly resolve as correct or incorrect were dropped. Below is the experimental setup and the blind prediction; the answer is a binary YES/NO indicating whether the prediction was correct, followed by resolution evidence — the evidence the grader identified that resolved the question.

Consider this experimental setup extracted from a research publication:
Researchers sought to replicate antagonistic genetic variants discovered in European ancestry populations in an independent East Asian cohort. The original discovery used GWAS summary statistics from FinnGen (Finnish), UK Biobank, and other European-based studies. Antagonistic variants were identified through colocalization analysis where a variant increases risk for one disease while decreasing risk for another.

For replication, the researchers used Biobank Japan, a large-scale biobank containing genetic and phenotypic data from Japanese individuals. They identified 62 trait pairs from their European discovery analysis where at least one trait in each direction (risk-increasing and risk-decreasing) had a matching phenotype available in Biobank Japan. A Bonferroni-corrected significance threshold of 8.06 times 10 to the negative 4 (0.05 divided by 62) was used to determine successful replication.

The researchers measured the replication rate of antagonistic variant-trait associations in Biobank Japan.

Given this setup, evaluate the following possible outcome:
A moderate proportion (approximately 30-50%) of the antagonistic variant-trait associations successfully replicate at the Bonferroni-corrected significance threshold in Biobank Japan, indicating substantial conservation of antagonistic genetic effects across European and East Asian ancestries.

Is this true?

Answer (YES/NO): NO